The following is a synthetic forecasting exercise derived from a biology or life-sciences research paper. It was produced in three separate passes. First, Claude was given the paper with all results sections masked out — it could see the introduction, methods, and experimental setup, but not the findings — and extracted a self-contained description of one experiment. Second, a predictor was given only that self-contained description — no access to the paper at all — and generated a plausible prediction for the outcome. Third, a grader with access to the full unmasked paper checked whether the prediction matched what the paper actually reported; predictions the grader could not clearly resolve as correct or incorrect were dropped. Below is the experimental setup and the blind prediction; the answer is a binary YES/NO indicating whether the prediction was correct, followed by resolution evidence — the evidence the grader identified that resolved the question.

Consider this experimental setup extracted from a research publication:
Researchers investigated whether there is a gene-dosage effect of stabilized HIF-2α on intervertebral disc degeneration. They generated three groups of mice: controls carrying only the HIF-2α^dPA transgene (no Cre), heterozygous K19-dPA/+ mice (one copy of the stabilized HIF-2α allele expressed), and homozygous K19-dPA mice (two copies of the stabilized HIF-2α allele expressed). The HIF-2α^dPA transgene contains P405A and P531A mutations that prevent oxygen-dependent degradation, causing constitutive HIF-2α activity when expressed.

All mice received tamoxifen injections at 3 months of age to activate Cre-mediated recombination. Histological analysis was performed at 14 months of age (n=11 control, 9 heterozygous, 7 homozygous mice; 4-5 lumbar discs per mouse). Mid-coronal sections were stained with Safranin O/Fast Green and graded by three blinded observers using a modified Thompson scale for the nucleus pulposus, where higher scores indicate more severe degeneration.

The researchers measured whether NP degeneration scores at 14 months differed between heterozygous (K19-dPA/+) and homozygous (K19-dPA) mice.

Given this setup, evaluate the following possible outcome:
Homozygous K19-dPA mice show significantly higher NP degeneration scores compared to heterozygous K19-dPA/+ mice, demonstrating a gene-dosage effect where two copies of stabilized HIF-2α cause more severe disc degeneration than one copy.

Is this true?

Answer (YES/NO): NO